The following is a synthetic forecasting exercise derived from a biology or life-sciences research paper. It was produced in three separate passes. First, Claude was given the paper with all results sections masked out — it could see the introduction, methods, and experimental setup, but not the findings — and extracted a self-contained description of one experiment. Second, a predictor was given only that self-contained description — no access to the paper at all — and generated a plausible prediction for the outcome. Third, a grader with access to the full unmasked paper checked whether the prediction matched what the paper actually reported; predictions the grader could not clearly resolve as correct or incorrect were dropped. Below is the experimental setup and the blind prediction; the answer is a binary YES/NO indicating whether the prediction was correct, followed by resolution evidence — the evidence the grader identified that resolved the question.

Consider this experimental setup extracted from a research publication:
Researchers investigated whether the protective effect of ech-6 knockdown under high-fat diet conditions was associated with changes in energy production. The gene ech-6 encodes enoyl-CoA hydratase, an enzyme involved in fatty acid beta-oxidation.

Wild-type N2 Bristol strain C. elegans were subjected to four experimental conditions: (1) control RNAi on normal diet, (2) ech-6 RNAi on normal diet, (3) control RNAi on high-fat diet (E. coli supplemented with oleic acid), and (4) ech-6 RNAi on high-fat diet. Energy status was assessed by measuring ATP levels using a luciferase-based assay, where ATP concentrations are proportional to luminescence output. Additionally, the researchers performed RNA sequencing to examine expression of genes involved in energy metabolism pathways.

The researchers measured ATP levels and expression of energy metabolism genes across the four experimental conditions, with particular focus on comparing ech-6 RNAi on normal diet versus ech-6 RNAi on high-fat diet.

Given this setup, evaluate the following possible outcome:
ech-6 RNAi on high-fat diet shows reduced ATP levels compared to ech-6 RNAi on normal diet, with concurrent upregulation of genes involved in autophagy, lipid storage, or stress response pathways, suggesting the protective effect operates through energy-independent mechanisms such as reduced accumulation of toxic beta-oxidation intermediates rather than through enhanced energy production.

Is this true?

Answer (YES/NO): NO